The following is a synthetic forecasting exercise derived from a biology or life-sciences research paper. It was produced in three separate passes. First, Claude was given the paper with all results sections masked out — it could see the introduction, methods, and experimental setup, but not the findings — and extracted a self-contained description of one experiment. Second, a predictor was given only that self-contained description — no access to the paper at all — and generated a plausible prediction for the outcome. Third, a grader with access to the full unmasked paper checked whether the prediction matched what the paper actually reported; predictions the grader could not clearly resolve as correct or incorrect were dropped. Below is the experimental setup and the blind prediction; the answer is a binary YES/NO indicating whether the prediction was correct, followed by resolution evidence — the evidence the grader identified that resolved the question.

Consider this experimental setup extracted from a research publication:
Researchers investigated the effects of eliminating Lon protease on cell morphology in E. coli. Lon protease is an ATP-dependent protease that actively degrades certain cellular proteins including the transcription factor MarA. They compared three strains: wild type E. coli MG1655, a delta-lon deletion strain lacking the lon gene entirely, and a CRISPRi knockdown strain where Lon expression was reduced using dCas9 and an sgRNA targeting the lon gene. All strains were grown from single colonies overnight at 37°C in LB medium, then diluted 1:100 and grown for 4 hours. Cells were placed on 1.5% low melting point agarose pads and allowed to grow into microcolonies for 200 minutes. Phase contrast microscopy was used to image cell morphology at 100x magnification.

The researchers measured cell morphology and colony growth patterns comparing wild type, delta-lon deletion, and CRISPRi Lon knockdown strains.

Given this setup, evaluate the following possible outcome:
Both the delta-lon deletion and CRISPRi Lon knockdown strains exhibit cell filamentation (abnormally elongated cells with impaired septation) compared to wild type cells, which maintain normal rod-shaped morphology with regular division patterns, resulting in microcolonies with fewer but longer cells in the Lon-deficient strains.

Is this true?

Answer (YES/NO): NO